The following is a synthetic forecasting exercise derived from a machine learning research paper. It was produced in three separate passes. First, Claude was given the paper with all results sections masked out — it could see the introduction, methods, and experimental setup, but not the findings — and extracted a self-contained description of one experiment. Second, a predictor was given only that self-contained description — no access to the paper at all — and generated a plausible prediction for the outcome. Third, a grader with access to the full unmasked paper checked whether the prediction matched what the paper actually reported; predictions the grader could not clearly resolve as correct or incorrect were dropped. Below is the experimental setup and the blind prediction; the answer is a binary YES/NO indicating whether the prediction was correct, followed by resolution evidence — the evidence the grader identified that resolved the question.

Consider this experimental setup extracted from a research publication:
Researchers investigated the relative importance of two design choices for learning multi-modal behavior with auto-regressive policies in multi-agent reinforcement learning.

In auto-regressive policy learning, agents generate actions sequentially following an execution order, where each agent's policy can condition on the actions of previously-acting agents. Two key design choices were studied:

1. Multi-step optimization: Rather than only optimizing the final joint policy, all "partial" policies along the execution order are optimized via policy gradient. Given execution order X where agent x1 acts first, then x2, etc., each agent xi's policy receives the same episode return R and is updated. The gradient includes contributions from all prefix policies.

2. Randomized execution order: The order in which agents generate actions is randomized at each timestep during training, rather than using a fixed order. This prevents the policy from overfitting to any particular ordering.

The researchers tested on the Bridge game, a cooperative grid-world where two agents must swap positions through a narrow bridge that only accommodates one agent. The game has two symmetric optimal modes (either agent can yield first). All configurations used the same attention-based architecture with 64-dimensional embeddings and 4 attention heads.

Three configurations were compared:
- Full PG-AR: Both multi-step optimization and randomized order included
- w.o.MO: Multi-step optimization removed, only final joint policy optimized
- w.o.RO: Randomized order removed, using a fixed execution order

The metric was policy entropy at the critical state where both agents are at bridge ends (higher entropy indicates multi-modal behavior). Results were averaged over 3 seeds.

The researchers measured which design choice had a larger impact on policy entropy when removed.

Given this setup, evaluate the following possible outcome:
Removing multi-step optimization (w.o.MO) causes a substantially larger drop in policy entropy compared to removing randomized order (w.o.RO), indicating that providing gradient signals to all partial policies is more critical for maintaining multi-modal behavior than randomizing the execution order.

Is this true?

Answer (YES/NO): YES